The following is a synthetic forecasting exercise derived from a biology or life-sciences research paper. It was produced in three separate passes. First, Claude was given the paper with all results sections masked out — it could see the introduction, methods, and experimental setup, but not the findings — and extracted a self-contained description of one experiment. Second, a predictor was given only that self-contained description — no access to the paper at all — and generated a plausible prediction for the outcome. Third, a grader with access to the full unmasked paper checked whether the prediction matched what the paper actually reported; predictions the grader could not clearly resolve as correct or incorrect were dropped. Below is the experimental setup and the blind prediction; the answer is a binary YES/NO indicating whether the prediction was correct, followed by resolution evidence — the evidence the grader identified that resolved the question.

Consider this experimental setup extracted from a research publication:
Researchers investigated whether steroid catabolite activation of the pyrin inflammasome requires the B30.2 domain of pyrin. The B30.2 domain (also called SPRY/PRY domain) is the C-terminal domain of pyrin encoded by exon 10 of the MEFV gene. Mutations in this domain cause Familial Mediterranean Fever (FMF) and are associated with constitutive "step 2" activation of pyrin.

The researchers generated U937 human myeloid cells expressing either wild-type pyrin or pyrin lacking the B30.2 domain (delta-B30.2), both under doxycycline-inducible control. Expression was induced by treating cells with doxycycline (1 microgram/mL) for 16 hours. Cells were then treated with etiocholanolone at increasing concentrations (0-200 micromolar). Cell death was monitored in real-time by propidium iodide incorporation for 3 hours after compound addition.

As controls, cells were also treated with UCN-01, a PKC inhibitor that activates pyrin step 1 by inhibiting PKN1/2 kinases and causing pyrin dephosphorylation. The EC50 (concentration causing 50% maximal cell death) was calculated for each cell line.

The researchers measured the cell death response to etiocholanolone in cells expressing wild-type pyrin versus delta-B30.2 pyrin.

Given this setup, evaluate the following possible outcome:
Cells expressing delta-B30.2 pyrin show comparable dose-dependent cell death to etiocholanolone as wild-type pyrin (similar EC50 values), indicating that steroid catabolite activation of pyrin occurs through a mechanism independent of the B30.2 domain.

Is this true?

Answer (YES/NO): NO